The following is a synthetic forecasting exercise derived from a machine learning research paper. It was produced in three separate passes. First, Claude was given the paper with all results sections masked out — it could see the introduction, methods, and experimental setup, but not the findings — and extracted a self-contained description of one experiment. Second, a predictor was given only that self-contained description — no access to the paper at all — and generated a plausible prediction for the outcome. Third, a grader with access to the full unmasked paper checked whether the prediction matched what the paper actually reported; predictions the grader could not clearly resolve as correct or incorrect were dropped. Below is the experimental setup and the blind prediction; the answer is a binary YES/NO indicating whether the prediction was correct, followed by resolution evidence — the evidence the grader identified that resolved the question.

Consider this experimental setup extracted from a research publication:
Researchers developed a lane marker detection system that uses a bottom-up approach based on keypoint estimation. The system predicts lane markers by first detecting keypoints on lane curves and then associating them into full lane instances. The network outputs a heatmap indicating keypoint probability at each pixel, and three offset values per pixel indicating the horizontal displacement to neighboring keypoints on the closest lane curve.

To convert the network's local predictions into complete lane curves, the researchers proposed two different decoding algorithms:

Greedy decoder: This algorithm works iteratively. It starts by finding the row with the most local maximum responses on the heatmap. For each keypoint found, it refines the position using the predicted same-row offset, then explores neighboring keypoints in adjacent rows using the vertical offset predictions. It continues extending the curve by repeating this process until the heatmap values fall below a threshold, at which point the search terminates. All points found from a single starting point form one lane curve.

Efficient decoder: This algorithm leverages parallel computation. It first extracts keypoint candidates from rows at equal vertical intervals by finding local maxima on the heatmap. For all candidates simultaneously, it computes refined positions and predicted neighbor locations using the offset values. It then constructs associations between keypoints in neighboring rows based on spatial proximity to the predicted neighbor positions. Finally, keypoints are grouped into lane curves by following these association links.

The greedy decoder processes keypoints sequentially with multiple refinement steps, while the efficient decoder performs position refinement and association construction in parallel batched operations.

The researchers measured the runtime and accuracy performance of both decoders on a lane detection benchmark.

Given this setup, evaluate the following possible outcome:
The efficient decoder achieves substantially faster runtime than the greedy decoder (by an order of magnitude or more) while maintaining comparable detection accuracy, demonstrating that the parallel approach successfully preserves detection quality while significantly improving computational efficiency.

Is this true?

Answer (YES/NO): NO